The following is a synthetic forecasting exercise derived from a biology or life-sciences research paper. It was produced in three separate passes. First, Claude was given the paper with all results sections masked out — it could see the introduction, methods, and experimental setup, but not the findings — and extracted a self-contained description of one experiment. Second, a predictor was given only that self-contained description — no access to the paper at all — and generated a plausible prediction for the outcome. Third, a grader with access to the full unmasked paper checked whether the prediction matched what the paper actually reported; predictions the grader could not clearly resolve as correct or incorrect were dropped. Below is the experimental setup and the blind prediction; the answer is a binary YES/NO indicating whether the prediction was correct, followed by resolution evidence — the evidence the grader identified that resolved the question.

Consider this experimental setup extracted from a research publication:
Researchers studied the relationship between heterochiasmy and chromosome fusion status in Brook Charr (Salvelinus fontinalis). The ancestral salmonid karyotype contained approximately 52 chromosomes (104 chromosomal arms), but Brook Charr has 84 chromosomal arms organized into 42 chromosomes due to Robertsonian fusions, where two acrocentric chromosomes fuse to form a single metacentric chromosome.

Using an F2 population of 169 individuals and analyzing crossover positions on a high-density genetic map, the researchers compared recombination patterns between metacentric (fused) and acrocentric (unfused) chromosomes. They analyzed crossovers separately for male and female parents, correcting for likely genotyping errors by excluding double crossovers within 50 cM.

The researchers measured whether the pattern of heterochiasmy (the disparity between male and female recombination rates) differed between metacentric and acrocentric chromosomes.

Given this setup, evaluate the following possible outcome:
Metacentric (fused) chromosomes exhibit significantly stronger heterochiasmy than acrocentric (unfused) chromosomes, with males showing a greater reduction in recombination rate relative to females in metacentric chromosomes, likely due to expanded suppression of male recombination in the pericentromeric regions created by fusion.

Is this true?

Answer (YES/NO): YES